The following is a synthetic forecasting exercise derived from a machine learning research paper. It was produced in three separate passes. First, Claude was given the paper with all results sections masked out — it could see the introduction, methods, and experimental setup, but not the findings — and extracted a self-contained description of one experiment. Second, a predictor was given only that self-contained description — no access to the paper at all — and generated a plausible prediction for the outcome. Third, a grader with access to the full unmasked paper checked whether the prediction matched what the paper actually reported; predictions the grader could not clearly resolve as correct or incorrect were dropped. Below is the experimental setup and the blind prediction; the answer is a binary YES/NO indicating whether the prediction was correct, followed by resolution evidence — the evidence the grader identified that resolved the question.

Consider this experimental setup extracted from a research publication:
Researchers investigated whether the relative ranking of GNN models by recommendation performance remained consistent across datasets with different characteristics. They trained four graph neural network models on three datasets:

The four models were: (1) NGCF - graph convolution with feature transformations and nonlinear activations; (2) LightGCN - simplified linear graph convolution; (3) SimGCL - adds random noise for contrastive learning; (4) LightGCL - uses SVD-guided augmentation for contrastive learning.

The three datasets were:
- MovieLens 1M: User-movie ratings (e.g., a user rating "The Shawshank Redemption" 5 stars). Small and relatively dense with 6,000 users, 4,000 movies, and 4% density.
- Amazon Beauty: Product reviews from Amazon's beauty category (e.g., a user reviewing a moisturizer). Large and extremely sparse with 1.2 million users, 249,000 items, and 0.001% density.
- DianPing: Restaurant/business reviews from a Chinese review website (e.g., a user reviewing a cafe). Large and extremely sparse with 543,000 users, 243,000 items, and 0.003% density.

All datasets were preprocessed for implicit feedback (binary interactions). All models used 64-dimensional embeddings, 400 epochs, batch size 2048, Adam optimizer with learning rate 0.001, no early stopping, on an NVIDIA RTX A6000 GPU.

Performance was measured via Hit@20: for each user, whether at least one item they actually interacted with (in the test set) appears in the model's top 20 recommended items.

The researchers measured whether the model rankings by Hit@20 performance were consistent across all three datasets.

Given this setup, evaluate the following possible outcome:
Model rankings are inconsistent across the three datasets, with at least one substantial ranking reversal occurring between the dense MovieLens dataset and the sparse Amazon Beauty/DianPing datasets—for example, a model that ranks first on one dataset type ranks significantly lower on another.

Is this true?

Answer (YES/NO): NO